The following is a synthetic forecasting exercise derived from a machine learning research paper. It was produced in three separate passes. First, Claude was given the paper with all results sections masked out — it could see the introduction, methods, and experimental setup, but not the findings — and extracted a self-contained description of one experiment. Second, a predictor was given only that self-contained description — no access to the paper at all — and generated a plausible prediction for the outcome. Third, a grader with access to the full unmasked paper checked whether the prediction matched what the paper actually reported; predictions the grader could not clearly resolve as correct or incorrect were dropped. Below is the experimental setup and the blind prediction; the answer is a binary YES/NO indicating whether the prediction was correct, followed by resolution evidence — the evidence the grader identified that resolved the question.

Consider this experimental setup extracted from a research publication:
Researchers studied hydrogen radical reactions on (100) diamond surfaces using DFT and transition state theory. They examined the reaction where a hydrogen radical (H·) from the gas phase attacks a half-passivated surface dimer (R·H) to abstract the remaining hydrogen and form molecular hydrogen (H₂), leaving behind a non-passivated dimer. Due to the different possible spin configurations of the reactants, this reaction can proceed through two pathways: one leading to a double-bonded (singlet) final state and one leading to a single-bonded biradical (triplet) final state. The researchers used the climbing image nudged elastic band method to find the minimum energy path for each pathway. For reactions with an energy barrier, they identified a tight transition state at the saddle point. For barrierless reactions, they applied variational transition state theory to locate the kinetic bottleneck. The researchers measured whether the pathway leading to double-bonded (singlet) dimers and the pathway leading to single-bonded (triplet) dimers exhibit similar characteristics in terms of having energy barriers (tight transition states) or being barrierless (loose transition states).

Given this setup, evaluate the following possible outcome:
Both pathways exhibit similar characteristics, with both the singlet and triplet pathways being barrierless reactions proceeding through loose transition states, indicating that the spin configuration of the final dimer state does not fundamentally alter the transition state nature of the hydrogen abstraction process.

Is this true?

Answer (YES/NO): NO